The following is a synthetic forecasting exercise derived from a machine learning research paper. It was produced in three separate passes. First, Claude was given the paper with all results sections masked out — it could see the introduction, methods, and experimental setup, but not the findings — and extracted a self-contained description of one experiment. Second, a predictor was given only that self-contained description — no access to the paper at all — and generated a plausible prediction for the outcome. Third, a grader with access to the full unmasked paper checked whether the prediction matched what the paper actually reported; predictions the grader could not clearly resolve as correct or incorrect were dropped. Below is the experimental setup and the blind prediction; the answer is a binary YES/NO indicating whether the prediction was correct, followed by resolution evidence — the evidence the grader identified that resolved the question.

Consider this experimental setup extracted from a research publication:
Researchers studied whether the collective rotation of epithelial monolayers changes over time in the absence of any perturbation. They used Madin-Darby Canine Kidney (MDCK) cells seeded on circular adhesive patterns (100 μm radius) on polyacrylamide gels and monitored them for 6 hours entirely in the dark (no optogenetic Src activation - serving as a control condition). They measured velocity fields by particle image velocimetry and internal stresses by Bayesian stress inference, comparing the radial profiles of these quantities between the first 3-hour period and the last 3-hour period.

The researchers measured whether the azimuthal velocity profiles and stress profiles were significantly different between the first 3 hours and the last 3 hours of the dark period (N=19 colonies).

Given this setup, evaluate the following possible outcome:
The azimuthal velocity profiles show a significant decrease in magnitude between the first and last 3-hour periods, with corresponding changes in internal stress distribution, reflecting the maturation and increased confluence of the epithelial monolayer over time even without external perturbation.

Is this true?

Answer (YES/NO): NO